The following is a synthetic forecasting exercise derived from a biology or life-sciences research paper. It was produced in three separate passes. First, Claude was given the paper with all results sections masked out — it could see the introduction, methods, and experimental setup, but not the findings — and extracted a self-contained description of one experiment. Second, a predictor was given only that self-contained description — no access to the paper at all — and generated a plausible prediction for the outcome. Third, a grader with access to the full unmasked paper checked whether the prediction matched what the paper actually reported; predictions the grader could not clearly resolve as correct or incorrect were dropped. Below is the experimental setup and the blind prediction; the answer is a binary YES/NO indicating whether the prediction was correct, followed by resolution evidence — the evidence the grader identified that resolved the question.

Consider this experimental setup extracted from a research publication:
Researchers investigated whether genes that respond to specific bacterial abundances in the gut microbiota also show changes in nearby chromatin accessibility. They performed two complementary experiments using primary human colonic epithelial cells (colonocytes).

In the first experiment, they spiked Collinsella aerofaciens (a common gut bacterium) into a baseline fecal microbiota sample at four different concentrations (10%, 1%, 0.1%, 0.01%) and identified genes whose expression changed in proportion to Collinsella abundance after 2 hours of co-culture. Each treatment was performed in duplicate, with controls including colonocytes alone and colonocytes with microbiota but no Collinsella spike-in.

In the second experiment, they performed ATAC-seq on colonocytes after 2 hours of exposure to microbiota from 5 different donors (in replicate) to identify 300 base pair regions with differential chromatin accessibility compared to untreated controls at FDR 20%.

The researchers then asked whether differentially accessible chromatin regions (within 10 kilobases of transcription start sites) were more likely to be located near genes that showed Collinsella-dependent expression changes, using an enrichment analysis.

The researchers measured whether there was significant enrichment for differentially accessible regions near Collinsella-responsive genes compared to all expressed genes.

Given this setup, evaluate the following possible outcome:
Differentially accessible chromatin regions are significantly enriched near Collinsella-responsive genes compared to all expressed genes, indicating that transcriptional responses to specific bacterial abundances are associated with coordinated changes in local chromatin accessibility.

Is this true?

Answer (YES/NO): YES